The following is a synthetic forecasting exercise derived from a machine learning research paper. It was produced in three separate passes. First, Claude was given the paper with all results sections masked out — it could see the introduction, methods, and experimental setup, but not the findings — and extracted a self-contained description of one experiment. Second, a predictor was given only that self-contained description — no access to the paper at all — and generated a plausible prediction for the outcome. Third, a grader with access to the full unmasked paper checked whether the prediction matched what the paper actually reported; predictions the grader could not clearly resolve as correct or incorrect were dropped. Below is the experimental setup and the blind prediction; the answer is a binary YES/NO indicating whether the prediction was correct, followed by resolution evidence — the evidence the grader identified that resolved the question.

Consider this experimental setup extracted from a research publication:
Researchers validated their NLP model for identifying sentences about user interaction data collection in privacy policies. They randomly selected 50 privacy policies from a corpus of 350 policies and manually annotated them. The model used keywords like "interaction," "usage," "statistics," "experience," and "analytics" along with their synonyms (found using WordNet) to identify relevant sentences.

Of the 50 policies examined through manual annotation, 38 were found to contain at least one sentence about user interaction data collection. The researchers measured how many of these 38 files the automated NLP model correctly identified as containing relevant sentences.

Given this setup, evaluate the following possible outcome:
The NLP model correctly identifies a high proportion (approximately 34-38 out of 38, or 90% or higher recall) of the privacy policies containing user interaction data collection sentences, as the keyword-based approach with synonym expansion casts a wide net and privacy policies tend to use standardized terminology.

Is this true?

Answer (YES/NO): YES